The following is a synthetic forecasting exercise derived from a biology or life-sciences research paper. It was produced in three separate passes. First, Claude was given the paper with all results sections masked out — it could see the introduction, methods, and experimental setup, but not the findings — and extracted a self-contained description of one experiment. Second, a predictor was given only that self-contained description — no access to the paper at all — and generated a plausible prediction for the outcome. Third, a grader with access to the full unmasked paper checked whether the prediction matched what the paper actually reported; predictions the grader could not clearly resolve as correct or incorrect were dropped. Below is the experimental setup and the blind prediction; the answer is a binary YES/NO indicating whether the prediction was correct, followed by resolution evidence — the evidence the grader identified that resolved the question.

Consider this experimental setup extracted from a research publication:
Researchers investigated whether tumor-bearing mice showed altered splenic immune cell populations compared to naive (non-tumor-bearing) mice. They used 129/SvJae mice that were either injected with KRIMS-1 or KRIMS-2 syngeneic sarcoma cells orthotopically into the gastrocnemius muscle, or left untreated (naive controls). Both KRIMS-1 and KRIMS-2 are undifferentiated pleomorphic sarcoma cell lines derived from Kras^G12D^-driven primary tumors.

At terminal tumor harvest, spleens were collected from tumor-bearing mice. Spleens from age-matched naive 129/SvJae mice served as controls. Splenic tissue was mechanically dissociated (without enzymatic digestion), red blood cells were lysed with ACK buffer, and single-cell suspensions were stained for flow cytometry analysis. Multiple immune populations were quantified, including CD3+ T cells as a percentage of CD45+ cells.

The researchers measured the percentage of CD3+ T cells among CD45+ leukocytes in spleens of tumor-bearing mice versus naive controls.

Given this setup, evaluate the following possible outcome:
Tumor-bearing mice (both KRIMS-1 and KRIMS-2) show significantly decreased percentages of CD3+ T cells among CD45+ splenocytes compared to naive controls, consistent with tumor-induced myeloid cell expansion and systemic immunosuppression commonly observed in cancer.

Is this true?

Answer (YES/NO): NO